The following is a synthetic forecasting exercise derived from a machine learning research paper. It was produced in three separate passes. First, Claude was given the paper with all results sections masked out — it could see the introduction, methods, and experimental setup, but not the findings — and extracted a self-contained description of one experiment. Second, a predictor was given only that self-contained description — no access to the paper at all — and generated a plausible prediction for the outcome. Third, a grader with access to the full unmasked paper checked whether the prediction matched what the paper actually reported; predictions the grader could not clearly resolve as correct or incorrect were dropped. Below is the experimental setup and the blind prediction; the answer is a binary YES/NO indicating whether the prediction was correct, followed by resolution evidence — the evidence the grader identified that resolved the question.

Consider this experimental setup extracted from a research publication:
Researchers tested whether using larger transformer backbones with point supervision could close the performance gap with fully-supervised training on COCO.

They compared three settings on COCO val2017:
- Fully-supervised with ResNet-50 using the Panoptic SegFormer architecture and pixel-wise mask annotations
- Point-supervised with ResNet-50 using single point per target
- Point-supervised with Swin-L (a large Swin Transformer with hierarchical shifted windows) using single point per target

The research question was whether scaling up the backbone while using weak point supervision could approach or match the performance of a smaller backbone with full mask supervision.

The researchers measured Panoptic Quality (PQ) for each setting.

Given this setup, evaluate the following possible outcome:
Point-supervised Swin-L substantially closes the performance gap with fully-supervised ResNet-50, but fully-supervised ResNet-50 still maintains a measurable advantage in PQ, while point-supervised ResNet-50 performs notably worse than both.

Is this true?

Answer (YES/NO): NO